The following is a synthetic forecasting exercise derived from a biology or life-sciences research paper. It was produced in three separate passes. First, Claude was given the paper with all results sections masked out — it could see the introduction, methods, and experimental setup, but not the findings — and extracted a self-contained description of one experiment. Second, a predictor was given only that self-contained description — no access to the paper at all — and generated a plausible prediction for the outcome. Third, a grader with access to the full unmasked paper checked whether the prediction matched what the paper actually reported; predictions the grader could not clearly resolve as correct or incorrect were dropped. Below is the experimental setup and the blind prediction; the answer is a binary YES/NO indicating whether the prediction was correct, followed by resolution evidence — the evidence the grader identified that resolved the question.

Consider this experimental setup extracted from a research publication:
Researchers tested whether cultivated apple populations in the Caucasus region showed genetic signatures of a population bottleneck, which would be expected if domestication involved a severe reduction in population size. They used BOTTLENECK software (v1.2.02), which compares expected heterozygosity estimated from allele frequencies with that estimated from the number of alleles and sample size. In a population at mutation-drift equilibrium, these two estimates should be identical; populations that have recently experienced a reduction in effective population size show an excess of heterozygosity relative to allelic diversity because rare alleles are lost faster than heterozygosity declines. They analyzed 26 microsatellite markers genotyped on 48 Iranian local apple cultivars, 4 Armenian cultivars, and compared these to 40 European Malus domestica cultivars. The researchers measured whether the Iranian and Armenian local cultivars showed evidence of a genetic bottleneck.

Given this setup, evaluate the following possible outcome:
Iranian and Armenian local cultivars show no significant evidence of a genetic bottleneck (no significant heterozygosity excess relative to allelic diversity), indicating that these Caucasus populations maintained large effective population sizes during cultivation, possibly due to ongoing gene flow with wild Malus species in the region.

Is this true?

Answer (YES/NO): NO